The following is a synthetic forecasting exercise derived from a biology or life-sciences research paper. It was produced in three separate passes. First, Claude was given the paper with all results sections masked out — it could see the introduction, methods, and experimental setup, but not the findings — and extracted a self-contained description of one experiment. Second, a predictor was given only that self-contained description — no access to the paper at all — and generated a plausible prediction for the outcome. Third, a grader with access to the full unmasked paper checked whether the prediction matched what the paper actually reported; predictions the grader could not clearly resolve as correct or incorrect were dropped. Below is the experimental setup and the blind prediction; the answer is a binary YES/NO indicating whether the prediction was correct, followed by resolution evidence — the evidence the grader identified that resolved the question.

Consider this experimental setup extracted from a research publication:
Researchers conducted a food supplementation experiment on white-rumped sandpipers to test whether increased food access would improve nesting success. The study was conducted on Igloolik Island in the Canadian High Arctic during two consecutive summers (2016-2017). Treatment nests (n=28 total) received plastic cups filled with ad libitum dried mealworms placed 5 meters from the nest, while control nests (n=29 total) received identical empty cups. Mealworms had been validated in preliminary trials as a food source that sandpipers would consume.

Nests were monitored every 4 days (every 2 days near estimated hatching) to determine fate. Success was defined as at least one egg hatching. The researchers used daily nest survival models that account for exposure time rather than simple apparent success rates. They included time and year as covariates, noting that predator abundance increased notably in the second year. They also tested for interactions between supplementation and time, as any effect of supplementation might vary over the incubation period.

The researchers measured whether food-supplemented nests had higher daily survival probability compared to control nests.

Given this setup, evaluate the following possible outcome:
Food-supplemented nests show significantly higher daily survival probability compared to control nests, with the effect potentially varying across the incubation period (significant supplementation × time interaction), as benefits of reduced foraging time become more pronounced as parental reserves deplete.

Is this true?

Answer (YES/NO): NO